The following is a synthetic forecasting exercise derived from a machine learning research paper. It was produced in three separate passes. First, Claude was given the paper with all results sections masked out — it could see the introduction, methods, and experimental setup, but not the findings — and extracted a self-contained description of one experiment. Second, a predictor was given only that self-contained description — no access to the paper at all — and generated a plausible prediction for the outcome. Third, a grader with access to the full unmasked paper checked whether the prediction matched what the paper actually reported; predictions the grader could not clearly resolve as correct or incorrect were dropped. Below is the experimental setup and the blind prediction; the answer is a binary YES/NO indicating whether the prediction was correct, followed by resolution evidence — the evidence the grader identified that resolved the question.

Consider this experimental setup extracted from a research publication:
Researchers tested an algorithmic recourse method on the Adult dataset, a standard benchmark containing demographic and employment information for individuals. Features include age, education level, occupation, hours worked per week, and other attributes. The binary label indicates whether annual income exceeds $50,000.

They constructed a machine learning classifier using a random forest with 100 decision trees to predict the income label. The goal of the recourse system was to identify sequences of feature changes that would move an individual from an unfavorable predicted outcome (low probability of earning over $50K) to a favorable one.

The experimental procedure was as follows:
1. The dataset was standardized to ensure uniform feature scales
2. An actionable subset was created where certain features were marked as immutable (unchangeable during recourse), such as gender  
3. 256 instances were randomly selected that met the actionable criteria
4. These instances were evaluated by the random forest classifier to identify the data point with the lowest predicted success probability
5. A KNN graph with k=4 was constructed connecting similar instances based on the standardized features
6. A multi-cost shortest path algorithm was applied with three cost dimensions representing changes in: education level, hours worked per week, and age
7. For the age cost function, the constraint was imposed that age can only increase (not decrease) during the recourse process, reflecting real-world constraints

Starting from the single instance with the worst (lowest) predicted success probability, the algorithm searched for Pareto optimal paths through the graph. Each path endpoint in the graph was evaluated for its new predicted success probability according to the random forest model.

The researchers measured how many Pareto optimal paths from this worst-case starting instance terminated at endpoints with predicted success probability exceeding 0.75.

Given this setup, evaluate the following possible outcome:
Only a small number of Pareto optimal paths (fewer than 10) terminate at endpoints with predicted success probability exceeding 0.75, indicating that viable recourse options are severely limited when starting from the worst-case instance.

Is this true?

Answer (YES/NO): YES